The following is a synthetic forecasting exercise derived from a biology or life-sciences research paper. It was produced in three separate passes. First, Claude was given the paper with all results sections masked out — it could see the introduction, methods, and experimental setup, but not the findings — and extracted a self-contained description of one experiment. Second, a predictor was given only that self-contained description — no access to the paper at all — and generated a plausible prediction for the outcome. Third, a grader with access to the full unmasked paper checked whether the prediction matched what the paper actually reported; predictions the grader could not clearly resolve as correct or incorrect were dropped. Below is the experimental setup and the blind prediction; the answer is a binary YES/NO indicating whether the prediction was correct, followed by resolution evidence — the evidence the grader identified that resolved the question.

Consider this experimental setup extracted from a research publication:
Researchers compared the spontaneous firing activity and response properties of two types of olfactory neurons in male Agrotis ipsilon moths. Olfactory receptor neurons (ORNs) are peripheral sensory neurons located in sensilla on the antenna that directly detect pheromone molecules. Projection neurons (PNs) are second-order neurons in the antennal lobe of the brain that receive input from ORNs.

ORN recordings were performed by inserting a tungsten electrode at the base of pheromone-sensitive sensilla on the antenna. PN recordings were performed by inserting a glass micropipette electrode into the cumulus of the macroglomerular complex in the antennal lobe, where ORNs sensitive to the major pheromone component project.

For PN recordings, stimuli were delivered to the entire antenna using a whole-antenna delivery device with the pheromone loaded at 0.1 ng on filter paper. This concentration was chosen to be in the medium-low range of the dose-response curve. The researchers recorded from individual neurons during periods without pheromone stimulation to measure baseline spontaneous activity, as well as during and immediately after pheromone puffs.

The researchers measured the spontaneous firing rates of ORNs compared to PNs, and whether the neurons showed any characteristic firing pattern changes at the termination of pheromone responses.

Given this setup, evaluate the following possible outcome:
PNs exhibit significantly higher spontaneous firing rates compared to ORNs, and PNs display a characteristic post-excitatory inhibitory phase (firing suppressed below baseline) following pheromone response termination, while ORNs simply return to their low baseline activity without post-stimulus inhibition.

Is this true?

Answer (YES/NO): YES